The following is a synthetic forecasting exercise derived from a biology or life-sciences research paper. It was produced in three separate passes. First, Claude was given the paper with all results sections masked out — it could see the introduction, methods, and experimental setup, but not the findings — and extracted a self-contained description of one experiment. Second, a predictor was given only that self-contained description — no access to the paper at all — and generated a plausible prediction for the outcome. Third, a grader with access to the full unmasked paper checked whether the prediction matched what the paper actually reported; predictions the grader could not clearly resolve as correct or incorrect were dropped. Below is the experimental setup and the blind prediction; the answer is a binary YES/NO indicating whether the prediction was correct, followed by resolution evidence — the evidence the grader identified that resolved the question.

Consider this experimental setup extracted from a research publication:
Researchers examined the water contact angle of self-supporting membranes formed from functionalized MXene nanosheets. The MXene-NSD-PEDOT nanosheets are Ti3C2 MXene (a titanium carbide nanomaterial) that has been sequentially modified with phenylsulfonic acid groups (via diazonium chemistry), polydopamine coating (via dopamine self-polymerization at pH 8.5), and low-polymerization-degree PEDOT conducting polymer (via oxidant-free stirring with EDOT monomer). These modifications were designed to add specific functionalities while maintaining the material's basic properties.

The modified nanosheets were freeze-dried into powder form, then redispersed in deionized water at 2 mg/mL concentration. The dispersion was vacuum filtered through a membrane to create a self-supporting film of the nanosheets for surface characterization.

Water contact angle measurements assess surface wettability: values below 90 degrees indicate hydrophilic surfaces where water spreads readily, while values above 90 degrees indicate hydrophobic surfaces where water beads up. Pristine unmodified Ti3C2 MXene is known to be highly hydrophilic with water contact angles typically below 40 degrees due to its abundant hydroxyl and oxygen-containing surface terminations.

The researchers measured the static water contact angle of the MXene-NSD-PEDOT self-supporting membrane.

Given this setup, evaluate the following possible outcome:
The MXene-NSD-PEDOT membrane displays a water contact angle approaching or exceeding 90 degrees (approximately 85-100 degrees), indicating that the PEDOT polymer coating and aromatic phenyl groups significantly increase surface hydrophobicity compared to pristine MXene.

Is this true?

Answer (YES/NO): NO